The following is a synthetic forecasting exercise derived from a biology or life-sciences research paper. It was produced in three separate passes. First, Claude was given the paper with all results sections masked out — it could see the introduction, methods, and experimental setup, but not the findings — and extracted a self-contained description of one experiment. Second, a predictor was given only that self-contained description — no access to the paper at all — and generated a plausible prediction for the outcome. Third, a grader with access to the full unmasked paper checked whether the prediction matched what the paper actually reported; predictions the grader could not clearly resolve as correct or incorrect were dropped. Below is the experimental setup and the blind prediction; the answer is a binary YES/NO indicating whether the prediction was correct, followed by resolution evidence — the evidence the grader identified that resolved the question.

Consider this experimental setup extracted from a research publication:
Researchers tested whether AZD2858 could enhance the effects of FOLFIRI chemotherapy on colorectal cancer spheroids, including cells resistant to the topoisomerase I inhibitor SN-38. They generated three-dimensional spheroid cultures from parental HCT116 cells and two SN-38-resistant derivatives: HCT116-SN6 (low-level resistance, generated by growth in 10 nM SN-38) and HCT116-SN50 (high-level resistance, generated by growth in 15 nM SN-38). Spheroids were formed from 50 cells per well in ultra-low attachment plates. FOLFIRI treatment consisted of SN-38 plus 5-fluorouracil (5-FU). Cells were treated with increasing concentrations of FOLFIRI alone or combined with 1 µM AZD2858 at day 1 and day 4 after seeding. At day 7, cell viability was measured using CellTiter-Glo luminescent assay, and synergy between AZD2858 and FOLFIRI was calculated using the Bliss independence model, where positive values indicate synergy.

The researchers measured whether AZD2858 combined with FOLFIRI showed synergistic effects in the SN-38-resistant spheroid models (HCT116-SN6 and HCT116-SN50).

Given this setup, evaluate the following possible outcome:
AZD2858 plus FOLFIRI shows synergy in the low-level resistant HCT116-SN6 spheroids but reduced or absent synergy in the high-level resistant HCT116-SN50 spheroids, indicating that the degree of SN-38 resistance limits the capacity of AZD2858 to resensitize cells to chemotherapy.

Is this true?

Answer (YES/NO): NO